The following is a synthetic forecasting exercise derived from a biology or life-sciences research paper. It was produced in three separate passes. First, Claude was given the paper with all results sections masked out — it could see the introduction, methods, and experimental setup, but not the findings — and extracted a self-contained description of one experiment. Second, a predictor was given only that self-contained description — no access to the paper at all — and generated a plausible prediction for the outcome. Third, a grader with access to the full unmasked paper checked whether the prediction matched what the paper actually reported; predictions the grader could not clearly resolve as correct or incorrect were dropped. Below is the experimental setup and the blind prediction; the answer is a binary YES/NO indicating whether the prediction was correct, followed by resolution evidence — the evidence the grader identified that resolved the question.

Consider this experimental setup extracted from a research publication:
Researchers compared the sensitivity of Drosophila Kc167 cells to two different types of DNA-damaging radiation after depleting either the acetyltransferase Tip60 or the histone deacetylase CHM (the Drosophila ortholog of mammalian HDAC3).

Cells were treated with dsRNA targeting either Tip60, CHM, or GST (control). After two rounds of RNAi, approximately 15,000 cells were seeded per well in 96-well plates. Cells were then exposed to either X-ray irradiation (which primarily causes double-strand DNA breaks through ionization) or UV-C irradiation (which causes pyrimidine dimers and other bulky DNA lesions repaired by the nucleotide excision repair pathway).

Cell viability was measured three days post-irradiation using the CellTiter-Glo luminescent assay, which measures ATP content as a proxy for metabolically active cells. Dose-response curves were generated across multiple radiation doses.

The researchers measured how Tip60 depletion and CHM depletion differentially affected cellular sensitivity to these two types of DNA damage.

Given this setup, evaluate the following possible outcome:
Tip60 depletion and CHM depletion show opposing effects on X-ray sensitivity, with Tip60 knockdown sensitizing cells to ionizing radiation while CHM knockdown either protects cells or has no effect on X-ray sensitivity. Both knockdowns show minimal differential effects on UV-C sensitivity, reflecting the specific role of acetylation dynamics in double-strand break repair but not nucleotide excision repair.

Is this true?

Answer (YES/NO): NO